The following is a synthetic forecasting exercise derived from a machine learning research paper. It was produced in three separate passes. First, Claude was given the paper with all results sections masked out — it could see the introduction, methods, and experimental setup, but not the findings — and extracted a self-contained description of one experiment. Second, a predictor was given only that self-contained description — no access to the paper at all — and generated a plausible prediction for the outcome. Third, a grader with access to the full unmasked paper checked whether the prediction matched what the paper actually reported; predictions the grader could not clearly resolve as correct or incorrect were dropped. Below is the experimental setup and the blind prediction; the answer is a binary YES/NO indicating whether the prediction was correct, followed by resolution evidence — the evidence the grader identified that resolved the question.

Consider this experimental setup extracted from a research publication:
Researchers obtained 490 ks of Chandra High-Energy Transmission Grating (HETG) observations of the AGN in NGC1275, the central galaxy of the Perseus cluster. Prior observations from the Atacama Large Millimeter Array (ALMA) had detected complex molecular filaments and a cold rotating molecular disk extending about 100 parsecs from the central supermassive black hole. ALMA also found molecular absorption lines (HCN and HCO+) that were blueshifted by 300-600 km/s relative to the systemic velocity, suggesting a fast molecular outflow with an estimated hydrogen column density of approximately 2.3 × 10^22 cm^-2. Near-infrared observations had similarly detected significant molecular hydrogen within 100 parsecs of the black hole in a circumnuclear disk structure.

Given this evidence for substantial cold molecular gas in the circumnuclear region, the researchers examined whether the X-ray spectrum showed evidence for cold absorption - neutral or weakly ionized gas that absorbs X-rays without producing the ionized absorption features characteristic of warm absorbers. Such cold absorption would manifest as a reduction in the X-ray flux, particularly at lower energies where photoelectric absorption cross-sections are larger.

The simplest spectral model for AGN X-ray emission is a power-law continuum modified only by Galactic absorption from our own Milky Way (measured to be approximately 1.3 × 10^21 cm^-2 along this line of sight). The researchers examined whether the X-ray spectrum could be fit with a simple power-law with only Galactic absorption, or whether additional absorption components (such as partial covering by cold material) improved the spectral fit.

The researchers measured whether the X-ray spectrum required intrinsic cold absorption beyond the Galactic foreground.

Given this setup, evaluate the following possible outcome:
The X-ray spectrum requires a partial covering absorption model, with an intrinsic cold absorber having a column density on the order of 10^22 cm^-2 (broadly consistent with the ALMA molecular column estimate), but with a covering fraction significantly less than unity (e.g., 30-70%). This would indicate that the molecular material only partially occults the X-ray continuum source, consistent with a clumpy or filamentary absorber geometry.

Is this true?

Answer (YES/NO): NO